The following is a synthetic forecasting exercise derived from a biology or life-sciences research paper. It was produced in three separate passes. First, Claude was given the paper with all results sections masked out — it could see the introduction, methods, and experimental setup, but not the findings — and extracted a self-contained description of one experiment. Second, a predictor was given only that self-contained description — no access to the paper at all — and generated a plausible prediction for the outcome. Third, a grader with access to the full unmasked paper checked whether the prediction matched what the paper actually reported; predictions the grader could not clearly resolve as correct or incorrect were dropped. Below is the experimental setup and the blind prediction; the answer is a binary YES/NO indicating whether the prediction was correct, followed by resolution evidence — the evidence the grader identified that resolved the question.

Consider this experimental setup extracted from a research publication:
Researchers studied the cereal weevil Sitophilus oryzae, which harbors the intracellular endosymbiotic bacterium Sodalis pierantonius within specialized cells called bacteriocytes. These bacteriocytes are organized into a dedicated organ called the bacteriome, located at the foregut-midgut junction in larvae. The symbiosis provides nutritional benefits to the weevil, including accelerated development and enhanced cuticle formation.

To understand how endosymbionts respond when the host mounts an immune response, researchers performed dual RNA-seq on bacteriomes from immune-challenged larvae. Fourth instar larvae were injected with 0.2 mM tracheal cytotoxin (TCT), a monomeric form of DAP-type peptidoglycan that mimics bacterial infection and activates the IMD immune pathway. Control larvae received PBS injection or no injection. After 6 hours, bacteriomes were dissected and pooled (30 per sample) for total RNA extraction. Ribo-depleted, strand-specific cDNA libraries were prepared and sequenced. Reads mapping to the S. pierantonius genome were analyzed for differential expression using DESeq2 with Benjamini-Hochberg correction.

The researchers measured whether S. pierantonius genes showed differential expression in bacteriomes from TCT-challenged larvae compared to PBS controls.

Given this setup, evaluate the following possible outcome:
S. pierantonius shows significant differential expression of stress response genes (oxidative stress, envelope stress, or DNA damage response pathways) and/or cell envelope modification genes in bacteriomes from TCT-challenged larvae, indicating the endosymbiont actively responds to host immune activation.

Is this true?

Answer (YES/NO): NO